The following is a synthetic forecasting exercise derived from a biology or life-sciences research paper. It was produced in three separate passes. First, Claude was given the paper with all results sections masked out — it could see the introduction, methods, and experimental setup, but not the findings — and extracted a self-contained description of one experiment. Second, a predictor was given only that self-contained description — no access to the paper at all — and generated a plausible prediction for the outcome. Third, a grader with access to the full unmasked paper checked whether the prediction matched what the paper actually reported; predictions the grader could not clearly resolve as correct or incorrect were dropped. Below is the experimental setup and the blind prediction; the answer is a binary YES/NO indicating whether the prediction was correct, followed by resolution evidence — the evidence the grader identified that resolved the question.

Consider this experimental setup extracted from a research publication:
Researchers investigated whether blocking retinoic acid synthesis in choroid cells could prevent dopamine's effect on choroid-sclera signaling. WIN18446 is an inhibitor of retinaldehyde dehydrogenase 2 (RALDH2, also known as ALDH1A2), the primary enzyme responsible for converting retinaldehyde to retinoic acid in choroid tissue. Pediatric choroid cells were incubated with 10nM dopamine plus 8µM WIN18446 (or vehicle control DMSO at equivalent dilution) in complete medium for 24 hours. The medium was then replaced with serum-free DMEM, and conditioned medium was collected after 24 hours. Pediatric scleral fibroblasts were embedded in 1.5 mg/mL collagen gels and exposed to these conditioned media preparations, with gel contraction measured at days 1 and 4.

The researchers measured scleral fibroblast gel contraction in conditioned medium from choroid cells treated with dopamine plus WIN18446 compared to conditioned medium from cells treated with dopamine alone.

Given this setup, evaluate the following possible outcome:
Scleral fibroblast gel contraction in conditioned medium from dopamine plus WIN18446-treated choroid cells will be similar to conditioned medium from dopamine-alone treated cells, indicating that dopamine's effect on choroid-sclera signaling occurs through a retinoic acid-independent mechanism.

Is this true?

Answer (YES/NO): NO